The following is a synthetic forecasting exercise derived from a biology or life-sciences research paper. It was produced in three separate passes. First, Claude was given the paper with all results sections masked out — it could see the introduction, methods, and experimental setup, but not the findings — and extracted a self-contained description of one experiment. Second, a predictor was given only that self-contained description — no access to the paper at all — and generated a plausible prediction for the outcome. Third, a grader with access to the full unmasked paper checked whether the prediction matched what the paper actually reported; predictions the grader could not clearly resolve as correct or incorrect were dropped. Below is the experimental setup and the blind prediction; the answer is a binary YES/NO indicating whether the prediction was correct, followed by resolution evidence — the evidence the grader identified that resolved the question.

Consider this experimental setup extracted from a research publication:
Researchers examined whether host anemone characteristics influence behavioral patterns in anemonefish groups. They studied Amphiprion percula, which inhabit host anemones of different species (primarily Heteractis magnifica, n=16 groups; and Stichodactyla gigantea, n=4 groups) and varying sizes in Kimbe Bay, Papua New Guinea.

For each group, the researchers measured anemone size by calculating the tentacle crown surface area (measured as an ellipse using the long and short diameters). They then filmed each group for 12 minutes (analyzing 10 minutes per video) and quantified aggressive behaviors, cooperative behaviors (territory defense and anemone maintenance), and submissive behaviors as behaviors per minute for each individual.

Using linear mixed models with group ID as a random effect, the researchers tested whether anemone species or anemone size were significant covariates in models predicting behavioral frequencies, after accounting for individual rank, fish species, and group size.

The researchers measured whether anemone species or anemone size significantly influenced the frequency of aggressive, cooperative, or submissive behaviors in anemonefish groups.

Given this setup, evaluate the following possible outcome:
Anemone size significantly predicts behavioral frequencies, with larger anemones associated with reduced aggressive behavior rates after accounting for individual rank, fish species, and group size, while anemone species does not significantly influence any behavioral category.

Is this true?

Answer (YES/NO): NO